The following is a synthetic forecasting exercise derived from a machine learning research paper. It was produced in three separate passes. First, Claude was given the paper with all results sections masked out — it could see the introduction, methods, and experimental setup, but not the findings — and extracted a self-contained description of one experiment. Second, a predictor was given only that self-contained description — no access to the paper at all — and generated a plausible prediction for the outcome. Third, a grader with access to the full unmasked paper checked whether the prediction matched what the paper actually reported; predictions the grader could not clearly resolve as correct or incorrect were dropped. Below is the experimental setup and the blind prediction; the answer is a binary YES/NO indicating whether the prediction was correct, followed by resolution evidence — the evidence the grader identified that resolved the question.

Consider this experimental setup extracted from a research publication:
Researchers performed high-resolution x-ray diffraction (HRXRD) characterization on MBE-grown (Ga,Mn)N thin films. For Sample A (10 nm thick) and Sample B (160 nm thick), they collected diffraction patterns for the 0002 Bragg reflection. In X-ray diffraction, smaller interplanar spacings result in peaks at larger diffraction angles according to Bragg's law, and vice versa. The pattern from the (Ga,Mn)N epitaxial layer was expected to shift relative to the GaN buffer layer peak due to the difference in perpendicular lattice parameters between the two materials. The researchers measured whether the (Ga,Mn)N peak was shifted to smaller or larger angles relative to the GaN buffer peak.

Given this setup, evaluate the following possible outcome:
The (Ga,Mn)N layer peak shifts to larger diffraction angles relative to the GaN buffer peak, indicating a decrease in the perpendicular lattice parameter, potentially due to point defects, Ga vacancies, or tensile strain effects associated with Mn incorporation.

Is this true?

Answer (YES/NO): NO